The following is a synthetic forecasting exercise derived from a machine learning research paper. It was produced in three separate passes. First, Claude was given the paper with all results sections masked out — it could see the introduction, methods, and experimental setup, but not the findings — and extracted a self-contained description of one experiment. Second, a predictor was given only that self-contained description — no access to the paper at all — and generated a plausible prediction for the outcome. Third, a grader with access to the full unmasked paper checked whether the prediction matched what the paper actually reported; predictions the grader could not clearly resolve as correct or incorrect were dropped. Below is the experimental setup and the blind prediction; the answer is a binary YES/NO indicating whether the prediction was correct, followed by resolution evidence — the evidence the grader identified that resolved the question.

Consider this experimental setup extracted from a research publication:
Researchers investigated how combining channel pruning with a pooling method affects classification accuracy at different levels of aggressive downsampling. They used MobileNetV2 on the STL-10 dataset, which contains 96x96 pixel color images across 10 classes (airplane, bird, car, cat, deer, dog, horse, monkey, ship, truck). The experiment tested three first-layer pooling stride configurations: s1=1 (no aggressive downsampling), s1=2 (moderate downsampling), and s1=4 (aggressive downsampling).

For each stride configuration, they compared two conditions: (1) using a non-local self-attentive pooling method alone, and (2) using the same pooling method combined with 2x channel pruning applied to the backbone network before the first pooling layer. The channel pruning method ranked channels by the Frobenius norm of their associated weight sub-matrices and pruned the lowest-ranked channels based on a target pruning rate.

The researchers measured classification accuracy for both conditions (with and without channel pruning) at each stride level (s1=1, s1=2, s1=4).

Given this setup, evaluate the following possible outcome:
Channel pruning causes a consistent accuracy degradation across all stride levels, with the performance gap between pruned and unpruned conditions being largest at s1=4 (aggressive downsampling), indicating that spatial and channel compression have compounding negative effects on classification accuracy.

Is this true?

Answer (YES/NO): NO